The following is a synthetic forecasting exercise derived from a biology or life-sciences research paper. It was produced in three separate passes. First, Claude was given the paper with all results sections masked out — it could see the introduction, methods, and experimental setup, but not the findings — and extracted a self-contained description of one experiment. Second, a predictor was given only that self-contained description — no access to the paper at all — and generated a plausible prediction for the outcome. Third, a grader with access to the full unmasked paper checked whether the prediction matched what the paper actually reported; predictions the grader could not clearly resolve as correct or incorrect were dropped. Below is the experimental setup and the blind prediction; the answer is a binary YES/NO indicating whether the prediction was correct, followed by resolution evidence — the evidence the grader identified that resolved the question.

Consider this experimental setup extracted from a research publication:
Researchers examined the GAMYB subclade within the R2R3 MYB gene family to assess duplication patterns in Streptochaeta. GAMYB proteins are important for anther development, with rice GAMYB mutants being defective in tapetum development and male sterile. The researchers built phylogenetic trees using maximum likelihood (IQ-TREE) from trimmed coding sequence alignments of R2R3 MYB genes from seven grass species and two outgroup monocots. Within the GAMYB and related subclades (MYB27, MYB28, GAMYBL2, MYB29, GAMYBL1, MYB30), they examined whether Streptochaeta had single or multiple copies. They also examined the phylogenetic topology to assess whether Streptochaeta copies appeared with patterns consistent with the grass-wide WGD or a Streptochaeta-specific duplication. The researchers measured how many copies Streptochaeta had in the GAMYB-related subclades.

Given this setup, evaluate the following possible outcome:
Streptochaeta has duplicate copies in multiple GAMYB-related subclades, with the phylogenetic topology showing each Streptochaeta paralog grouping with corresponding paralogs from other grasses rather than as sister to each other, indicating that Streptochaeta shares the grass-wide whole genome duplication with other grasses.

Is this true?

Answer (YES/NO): NO